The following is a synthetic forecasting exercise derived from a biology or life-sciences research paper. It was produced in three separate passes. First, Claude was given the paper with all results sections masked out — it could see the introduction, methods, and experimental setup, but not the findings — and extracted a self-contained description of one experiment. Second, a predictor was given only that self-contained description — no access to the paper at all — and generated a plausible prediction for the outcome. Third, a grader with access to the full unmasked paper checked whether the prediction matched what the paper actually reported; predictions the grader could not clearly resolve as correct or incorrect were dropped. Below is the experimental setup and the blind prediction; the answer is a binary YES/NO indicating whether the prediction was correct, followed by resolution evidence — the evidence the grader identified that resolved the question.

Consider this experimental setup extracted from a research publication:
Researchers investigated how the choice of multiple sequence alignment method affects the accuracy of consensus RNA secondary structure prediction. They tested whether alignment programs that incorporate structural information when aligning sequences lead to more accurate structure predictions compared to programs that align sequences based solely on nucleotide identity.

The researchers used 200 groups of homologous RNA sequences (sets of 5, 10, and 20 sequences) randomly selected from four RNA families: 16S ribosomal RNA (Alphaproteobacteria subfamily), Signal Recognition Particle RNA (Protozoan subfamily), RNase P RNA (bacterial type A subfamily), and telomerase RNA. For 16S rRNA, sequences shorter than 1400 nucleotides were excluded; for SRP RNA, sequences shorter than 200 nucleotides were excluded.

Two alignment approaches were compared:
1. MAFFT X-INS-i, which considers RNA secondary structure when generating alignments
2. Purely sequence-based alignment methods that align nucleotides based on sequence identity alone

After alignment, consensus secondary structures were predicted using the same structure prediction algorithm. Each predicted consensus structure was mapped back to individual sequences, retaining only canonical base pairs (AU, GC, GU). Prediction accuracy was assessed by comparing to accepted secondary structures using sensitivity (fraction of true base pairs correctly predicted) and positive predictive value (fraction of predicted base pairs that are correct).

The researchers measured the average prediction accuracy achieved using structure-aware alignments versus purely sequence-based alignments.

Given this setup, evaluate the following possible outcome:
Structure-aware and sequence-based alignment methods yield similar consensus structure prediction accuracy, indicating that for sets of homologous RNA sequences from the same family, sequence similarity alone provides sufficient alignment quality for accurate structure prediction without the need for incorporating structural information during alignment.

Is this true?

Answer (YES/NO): NO